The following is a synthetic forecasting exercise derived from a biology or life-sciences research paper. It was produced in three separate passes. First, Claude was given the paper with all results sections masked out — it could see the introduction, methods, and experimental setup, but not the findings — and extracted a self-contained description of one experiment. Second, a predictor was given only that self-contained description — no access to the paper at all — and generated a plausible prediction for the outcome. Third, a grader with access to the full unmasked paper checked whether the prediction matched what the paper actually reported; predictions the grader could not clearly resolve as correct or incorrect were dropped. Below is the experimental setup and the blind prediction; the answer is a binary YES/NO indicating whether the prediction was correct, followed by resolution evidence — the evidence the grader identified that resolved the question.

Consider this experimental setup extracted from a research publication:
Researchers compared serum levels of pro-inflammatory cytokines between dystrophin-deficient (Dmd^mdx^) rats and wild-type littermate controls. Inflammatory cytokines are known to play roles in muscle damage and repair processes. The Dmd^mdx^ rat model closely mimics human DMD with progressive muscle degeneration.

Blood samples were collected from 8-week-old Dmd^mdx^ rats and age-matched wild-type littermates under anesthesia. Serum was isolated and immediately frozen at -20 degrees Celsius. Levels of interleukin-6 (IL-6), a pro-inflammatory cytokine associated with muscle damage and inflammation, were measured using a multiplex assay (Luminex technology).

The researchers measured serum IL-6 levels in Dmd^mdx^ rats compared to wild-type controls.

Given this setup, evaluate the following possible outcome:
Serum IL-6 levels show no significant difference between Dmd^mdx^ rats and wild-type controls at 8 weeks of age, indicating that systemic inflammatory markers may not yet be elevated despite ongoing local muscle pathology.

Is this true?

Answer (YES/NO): YES